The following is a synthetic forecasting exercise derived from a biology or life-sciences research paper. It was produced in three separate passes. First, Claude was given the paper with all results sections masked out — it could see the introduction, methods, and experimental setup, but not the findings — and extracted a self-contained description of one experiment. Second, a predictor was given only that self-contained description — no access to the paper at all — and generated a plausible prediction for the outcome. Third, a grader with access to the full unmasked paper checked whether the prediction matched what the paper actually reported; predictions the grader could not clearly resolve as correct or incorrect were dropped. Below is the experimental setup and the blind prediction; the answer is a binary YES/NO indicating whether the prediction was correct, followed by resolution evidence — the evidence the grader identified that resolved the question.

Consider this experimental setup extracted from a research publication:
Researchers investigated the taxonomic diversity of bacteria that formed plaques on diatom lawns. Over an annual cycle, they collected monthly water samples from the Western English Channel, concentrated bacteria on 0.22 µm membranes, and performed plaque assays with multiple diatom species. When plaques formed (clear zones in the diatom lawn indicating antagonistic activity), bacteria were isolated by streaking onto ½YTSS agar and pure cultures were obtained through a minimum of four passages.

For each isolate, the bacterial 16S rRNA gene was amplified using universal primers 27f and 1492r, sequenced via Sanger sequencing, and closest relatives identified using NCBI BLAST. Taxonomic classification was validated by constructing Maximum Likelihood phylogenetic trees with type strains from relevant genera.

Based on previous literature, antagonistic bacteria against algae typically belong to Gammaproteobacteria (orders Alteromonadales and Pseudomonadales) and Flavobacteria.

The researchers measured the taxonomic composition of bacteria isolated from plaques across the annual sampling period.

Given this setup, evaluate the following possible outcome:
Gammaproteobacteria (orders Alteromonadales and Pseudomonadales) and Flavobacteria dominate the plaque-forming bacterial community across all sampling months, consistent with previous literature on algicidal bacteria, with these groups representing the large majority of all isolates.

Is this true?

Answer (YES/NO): NO